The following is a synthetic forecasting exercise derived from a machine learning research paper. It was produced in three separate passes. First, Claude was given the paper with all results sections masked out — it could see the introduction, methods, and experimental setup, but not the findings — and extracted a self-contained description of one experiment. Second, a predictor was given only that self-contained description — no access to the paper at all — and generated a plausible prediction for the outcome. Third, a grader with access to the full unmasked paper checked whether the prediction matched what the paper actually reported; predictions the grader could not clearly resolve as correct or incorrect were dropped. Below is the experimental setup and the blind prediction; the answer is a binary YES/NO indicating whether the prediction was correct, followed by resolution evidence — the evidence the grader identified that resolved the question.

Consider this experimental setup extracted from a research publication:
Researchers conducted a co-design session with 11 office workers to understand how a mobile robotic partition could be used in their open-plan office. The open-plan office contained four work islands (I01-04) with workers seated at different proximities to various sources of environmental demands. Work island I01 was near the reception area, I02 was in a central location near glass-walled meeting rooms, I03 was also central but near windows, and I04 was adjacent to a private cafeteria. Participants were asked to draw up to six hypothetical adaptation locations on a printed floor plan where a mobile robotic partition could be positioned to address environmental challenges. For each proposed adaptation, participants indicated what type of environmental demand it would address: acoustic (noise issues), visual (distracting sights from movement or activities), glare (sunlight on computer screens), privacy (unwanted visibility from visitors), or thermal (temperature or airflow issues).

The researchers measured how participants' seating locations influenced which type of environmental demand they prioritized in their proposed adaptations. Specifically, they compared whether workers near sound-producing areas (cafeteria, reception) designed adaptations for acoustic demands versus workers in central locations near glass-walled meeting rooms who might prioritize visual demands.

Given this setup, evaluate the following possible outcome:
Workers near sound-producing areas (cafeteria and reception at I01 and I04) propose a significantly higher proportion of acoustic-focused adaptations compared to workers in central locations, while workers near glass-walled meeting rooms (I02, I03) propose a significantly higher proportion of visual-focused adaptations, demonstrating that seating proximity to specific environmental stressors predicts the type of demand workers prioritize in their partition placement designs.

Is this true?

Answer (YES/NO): YES